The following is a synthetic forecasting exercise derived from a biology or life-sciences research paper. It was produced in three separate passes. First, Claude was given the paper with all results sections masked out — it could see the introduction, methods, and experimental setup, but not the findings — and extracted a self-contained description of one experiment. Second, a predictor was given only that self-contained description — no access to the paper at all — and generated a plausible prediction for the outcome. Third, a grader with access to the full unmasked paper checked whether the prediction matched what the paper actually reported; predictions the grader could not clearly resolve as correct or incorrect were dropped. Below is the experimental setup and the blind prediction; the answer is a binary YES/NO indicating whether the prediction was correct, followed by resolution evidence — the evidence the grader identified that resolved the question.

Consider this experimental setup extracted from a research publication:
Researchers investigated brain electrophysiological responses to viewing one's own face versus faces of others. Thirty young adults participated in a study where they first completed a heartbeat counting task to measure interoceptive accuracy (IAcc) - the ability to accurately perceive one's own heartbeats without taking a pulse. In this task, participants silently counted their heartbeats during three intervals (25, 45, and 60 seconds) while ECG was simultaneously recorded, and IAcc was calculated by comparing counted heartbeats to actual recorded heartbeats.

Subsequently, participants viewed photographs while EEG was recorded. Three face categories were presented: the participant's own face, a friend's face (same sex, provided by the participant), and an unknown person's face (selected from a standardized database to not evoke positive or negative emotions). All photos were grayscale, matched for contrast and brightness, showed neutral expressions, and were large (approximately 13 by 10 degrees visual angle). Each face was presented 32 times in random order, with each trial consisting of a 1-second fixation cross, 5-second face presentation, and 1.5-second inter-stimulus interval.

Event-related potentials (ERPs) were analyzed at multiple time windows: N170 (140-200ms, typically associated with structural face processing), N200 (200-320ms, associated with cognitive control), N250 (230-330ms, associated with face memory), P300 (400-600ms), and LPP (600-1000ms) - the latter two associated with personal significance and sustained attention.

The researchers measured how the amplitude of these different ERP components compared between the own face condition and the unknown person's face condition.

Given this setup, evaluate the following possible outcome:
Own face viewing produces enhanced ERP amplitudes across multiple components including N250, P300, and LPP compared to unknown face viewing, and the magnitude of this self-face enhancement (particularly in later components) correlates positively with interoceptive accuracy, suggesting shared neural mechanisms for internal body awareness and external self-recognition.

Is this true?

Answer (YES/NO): NO